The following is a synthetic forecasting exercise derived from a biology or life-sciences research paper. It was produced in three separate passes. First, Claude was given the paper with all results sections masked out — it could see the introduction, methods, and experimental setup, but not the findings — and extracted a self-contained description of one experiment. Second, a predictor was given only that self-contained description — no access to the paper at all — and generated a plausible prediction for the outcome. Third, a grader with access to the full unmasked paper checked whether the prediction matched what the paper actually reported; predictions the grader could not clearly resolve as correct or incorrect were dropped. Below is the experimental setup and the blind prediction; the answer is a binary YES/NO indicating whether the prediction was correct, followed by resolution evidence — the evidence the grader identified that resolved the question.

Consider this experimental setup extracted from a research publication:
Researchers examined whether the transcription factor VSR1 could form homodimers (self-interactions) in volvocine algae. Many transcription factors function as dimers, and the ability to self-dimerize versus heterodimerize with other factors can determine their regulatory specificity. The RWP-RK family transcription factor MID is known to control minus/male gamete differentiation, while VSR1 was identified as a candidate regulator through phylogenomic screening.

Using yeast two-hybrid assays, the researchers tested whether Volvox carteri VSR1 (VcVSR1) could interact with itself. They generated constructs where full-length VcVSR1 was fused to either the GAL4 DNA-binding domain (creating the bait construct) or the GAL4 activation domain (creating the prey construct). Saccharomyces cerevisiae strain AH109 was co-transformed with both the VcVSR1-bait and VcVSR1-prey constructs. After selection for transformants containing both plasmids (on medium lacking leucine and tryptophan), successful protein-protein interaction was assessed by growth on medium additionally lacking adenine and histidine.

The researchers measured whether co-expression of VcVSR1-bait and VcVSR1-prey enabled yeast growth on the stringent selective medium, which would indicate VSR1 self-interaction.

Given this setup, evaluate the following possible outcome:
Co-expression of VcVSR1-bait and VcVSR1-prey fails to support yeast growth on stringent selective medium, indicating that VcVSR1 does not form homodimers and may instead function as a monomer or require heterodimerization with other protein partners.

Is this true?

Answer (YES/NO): NO